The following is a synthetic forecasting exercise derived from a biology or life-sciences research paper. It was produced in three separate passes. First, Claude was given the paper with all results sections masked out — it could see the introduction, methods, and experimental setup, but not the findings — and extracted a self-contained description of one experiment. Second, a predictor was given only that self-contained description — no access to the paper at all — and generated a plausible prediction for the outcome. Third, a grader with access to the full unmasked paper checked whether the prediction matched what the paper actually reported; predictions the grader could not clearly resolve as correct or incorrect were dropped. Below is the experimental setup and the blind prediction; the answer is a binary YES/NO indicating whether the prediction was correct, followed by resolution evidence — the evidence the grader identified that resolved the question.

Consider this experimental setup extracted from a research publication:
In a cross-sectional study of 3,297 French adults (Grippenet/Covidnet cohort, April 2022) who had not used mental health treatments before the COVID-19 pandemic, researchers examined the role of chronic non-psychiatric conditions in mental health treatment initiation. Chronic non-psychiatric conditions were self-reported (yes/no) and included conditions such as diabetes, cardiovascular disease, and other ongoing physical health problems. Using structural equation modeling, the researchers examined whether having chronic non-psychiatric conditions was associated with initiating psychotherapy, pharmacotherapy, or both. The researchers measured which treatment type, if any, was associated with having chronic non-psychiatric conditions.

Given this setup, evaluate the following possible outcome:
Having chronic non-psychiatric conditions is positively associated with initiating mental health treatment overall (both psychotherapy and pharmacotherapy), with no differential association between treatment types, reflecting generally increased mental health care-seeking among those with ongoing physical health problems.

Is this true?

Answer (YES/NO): NO